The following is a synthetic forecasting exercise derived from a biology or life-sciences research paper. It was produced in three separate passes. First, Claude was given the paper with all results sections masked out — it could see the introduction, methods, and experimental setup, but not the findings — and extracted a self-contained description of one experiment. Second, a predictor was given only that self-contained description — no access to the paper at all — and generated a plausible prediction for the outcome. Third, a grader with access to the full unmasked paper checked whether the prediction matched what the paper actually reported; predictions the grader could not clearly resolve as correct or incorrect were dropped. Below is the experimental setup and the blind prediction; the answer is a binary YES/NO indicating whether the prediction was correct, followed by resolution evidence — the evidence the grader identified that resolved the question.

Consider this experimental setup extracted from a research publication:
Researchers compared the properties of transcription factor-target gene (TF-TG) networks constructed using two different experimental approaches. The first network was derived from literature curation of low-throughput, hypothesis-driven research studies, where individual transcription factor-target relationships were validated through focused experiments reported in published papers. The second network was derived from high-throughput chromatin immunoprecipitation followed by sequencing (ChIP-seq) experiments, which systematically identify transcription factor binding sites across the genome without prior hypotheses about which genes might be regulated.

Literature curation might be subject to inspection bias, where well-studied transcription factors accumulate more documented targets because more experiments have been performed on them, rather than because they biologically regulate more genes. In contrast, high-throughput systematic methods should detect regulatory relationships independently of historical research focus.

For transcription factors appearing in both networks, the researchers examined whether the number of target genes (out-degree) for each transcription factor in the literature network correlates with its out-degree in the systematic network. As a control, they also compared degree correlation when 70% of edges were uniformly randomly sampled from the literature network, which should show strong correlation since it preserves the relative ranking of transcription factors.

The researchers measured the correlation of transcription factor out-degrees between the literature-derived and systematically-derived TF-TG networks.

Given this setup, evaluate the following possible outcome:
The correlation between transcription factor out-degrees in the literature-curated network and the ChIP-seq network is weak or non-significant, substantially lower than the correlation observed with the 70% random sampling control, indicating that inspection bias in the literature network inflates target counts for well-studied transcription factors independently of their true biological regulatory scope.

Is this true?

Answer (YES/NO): YES